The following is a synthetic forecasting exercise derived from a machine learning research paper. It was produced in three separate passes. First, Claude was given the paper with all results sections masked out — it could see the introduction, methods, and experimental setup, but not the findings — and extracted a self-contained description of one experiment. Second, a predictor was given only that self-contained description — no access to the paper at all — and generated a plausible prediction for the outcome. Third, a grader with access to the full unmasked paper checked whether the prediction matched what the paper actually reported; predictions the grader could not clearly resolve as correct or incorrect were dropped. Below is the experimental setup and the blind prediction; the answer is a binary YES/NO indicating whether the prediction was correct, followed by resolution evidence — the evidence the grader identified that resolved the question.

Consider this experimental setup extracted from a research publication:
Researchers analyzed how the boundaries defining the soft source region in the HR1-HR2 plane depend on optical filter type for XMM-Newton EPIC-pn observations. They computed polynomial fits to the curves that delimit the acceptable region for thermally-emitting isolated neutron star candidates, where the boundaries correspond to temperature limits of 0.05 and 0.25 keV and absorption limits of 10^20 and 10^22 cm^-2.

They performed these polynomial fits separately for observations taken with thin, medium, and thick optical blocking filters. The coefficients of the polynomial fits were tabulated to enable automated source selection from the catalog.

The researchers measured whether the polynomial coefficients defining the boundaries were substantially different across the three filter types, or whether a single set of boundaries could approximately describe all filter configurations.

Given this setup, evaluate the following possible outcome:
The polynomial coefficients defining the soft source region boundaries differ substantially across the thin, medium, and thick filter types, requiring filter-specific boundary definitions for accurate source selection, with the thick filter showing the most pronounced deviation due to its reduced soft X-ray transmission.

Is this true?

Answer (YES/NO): NO